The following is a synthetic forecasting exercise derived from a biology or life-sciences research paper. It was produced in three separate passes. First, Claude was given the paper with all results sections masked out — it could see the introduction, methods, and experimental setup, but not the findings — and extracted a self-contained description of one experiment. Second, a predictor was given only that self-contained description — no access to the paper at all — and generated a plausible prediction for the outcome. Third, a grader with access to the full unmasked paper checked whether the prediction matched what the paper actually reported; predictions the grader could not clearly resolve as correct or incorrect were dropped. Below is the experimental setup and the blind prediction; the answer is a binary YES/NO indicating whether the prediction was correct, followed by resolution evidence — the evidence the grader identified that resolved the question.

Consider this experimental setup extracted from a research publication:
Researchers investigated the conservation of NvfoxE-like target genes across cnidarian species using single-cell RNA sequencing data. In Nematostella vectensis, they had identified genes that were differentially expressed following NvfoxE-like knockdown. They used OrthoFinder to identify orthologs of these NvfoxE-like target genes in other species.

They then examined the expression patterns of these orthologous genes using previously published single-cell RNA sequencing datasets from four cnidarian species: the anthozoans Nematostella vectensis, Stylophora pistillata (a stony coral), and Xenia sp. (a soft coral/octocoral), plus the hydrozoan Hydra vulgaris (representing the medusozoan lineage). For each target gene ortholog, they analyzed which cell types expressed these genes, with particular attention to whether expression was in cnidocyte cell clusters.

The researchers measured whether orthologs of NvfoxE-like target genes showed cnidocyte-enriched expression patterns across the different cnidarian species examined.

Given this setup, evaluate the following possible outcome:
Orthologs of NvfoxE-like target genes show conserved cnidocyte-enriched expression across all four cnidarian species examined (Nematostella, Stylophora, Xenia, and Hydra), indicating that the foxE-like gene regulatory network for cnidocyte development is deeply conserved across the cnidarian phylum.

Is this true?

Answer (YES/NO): NO